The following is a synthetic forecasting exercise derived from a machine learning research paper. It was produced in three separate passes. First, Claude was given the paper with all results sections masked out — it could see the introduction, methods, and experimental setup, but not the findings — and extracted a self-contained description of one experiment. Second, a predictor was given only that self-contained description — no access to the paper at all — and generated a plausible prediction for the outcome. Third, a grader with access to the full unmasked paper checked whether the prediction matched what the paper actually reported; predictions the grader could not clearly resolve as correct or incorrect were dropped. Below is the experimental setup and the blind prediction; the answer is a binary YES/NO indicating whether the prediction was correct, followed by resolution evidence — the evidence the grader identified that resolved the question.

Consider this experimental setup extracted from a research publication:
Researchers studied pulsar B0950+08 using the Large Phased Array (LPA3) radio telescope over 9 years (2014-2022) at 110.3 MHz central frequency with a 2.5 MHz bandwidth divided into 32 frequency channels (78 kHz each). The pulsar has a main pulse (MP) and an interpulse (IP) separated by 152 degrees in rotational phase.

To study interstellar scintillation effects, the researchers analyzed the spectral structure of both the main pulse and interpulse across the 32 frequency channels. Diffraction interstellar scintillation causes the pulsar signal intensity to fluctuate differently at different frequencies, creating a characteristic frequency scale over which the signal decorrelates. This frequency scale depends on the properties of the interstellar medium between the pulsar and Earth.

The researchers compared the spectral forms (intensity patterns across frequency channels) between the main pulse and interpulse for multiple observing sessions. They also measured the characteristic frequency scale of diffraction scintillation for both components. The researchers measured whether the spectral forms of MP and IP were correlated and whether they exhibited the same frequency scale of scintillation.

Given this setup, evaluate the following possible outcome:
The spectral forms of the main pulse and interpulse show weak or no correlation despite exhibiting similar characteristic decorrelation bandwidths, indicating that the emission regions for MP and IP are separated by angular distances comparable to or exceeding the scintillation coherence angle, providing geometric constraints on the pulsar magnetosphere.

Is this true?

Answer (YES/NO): NO